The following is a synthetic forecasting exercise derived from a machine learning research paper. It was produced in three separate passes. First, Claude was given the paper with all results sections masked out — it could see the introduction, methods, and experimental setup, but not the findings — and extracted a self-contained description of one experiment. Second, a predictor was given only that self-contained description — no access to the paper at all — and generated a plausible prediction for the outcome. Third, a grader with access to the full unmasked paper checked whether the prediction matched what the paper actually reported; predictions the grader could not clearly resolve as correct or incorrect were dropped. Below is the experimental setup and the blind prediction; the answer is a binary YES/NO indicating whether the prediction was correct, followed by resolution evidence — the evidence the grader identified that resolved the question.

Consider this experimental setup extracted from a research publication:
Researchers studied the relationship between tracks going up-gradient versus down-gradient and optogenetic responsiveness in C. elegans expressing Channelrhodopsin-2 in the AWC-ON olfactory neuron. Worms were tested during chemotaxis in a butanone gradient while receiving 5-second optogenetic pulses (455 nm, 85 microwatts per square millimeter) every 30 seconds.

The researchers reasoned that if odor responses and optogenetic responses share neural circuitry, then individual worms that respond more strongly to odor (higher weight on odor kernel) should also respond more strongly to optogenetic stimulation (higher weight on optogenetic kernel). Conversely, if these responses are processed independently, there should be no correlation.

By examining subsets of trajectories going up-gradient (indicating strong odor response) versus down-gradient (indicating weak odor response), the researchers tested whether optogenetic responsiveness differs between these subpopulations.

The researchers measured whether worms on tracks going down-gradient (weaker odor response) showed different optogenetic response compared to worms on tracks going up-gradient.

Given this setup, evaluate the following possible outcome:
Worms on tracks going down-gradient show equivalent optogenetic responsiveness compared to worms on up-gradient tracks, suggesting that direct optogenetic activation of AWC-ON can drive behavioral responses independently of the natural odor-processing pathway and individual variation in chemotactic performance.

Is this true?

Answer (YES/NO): NO